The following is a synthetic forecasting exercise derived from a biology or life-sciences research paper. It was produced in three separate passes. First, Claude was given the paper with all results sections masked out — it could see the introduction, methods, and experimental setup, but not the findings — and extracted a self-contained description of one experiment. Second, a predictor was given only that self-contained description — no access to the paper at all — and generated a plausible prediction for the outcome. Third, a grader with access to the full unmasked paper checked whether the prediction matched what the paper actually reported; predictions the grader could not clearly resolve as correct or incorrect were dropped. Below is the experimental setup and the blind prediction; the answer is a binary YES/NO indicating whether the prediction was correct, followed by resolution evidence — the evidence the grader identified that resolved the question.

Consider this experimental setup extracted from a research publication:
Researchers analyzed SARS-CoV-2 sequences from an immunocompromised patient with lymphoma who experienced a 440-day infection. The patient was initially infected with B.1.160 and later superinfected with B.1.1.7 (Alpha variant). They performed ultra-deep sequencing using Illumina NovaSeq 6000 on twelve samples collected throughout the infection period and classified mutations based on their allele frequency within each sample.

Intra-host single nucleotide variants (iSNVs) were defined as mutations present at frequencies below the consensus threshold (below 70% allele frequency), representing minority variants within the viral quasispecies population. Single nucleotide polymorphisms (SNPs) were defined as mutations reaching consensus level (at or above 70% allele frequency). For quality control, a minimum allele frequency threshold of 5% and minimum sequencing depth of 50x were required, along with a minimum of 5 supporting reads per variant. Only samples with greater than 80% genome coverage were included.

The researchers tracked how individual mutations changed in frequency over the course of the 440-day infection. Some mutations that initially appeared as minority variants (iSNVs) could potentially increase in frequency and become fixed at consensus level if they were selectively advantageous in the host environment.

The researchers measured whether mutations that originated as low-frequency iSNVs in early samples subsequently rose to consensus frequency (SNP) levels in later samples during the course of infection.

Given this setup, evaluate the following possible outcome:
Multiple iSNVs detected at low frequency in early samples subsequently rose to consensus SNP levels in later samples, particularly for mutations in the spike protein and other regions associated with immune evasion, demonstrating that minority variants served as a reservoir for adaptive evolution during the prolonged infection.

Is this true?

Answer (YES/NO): NO